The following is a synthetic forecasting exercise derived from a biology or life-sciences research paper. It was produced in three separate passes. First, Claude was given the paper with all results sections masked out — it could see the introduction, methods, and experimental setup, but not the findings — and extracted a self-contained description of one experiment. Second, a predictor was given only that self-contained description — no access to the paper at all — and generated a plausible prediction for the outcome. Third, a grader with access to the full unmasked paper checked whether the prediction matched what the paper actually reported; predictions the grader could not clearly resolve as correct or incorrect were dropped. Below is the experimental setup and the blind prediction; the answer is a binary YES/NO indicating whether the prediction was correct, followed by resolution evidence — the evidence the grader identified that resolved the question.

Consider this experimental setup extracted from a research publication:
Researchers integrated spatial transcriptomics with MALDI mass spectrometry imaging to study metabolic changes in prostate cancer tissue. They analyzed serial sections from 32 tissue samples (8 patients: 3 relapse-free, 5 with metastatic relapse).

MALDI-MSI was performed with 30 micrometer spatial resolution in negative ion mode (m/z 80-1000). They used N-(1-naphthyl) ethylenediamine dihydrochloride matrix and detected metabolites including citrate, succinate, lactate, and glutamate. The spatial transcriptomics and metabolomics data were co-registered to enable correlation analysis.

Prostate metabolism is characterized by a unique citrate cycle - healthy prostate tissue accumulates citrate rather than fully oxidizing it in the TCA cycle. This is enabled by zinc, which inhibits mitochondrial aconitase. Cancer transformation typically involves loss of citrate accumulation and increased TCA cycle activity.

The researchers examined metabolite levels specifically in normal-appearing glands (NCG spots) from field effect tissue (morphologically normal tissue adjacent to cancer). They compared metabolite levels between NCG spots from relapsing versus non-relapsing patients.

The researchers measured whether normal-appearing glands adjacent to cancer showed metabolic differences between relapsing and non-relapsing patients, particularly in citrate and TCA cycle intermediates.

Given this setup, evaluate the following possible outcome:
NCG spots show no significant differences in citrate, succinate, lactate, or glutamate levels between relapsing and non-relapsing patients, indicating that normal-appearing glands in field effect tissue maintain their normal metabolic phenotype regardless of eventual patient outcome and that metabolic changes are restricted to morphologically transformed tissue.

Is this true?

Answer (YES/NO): NO